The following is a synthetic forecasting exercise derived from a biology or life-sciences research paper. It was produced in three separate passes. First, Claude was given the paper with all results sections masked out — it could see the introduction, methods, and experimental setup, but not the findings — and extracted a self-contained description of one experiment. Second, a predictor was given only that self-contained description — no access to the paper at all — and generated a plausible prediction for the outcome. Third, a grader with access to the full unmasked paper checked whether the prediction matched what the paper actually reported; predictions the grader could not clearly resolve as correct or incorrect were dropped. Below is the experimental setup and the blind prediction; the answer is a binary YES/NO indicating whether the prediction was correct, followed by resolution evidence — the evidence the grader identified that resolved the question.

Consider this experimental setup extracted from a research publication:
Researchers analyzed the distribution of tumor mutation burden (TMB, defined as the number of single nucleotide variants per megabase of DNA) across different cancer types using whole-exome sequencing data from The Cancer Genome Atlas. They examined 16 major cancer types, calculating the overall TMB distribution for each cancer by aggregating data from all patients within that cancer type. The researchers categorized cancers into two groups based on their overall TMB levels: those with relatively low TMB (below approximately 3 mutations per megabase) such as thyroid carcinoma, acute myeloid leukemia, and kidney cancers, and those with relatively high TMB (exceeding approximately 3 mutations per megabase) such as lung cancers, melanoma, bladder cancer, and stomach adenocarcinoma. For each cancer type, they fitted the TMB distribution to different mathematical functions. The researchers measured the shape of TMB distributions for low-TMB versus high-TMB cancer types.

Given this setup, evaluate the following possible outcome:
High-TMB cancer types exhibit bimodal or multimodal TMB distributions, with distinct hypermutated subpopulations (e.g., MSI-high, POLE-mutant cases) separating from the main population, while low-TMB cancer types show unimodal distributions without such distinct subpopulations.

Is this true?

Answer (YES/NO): NO